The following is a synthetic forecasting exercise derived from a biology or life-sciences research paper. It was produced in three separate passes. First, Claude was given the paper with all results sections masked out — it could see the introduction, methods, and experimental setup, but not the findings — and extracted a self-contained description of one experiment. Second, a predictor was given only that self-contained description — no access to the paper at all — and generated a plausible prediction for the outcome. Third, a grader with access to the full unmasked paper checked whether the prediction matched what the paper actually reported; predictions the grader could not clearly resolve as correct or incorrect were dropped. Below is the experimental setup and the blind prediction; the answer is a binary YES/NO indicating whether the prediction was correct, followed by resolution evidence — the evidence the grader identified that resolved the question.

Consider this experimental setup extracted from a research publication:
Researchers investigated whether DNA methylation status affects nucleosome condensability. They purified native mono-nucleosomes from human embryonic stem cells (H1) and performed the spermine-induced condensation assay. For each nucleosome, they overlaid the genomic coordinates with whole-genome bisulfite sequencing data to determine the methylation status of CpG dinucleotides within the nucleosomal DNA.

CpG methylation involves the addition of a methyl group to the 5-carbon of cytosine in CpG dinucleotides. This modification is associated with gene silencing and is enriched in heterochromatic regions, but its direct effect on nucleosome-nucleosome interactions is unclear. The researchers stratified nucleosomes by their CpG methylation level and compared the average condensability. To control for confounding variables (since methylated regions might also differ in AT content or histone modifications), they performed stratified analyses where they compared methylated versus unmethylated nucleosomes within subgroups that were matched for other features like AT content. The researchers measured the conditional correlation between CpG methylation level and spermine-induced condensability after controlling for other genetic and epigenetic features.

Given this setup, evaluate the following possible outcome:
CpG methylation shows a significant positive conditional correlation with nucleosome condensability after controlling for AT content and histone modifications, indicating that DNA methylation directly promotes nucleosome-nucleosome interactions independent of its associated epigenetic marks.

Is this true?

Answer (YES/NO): NO